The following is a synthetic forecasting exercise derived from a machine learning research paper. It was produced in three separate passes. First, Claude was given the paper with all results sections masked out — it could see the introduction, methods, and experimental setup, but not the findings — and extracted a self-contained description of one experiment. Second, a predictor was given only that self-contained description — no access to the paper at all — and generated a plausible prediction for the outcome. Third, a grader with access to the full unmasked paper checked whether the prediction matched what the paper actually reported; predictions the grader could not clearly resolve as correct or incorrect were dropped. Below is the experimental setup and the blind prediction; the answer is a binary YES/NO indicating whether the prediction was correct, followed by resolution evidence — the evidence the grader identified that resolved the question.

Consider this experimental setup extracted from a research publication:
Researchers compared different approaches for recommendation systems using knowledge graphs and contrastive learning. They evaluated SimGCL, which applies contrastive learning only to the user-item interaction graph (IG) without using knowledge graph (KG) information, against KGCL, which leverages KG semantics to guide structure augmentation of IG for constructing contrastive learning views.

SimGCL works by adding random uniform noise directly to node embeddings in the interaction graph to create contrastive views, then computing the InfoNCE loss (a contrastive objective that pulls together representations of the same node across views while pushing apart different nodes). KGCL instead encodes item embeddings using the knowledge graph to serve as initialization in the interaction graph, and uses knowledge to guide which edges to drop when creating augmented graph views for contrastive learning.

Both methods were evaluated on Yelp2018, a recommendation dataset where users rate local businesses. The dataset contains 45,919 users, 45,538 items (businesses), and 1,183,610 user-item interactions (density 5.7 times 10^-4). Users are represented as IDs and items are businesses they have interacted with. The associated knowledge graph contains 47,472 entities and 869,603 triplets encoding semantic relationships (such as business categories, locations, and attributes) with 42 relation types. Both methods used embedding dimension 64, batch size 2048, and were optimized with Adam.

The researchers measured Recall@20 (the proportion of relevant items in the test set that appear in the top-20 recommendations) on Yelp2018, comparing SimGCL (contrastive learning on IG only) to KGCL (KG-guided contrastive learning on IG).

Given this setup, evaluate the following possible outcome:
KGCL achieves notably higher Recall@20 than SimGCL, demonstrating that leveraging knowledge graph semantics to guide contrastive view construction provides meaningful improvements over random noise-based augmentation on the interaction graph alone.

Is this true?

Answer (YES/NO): NO